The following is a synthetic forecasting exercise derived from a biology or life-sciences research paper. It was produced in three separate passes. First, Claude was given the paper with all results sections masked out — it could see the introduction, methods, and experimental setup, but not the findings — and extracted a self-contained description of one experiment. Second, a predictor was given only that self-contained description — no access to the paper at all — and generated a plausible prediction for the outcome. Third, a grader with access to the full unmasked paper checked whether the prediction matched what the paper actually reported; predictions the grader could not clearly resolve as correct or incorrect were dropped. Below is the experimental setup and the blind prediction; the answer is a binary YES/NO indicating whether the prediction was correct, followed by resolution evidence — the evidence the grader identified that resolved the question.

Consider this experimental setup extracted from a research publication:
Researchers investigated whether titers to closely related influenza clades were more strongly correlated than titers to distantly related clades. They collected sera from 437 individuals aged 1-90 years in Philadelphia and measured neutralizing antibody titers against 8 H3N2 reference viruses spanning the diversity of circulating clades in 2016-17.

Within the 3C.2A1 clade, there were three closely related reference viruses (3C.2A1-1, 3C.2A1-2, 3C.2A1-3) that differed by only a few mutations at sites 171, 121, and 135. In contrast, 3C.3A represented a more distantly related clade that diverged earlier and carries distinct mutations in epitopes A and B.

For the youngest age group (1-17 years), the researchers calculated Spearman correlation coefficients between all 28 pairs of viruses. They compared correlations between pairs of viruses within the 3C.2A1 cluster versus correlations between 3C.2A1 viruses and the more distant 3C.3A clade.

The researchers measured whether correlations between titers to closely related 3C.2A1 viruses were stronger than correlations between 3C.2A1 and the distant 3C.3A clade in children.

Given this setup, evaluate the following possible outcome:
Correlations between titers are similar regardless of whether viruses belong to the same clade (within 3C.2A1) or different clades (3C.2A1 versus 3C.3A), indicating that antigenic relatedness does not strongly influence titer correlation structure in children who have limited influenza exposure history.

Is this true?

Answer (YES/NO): NO